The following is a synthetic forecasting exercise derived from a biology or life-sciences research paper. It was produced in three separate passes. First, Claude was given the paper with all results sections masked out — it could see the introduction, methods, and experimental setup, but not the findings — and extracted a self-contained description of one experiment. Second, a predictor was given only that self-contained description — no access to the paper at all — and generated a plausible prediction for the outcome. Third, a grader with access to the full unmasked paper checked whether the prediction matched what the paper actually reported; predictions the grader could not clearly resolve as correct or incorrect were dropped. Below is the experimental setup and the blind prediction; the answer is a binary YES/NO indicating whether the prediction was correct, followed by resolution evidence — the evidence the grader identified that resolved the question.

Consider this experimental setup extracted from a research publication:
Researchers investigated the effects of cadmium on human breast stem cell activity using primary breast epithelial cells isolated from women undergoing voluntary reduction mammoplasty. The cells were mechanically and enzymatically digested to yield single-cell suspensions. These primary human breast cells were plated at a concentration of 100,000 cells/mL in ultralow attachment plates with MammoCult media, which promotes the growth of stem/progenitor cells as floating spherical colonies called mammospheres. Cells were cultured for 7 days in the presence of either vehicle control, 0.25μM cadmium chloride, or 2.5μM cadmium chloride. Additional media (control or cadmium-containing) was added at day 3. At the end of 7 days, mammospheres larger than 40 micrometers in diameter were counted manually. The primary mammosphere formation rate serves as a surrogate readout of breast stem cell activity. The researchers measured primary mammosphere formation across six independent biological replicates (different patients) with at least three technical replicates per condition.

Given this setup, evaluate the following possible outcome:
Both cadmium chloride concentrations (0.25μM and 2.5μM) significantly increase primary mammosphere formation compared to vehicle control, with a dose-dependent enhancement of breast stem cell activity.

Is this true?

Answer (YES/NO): NO